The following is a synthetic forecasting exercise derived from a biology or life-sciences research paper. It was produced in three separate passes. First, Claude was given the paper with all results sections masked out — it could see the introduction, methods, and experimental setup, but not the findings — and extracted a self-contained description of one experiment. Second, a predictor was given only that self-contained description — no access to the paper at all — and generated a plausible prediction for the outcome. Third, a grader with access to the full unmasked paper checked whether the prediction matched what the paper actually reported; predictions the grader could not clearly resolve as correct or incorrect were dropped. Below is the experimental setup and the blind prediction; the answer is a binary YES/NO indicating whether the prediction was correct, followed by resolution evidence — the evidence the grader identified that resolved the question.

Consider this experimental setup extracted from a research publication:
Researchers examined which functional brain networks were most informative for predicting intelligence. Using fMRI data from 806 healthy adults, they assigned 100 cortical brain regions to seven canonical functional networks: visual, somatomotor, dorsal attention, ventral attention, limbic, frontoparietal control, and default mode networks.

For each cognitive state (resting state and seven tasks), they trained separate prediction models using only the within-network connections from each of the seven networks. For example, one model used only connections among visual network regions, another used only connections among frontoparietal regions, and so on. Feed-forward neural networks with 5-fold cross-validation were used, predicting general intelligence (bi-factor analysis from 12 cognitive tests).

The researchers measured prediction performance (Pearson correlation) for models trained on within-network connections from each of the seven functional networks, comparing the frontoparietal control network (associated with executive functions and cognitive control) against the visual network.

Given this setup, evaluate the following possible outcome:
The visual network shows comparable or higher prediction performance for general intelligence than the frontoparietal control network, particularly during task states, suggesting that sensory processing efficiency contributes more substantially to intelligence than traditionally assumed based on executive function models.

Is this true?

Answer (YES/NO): NO